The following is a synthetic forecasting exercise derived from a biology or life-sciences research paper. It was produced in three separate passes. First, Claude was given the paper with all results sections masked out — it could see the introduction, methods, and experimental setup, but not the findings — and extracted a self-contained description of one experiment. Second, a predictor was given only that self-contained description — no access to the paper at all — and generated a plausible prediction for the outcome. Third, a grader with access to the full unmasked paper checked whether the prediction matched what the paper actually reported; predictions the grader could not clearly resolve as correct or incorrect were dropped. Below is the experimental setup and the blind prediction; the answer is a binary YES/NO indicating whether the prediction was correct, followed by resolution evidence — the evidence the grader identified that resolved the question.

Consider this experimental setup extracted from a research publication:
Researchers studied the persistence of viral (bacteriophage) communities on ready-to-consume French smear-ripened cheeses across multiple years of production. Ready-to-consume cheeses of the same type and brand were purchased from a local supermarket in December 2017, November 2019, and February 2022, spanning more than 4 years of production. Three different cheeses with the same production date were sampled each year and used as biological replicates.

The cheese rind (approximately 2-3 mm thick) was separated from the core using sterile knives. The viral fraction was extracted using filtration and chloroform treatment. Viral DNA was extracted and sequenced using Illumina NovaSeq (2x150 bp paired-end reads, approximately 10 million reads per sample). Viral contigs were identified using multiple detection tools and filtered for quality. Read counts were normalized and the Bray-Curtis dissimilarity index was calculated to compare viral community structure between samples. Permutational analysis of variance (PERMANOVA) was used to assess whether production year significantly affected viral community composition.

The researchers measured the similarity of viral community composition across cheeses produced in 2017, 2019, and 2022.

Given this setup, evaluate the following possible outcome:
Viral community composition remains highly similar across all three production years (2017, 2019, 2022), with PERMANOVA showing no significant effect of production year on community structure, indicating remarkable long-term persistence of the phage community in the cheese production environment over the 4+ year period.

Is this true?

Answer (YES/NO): NO